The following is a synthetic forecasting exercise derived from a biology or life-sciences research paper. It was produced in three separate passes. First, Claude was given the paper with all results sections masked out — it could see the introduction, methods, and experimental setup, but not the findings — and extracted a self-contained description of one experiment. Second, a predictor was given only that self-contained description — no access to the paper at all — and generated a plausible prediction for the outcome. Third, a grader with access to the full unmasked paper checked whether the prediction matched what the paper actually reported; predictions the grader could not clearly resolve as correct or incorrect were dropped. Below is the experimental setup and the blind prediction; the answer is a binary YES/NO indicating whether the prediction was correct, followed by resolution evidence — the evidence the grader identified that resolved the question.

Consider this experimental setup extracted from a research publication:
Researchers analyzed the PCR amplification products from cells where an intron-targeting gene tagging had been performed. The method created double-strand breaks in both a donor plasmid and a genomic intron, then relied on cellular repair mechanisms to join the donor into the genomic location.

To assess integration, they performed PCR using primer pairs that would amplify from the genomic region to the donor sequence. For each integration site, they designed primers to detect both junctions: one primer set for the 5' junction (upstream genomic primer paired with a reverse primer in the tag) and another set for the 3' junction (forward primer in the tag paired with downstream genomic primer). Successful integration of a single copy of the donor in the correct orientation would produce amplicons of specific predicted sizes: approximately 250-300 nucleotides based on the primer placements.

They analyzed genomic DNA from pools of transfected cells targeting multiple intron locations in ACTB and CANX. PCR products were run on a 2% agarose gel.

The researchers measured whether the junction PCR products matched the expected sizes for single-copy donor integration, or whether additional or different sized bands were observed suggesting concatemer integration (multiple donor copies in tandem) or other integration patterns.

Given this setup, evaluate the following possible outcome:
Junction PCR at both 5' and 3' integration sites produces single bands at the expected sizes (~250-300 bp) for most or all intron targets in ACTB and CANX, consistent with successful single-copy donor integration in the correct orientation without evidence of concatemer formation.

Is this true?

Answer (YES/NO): NO